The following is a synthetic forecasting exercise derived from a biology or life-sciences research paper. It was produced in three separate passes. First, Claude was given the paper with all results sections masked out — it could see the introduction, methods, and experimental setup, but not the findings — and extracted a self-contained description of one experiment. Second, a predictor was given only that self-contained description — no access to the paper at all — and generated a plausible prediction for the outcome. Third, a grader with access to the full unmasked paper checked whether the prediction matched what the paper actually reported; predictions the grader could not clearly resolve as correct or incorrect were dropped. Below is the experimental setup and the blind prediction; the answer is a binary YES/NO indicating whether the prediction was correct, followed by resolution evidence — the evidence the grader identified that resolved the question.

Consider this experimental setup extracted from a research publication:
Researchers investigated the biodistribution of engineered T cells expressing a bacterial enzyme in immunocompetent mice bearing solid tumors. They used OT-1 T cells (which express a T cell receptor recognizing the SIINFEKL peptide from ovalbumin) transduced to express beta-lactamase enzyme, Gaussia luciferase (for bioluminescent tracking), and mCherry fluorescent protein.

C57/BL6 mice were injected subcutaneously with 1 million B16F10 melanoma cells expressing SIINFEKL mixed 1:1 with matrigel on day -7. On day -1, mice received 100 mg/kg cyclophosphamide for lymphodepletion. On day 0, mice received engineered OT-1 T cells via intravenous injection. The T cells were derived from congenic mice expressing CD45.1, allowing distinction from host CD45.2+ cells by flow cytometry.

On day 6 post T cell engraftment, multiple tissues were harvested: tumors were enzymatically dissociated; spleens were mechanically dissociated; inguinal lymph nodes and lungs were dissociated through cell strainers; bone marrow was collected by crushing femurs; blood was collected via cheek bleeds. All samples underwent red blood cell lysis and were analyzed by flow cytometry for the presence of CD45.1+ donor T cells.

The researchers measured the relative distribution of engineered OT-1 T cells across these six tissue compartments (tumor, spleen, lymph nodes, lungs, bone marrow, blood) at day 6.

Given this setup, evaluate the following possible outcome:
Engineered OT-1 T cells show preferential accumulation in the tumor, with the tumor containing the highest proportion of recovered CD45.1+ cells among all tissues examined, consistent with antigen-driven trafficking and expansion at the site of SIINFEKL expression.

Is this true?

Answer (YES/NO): YES